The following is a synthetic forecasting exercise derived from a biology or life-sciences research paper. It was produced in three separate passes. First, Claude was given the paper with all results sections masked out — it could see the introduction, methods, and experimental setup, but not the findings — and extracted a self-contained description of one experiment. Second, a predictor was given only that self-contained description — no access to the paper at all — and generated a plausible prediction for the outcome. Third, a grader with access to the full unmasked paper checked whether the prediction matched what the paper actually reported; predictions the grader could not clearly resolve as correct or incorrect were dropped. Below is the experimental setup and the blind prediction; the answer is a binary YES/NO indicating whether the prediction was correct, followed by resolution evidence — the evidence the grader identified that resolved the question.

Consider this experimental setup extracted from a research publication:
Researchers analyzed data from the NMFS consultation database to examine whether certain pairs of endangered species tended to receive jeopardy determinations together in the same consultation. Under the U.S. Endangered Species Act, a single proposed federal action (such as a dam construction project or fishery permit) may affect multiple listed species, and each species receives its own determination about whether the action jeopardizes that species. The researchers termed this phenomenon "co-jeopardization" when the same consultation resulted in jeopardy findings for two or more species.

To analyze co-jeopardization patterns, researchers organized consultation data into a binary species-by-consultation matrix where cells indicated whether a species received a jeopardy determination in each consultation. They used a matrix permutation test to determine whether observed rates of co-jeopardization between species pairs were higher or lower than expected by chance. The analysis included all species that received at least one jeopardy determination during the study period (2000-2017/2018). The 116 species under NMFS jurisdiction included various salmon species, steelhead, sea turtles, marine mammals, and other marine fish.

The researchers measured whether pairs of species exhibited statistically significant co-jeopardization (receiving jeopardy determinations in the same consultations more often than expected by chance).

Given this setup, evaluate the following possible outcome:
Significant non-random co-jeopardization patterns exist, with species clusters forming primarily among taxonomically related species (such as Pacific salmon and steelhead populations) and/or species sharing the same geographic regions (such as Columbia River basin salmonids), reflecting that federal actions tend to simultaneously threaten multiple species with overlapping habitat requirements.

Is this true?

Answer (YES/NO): YES